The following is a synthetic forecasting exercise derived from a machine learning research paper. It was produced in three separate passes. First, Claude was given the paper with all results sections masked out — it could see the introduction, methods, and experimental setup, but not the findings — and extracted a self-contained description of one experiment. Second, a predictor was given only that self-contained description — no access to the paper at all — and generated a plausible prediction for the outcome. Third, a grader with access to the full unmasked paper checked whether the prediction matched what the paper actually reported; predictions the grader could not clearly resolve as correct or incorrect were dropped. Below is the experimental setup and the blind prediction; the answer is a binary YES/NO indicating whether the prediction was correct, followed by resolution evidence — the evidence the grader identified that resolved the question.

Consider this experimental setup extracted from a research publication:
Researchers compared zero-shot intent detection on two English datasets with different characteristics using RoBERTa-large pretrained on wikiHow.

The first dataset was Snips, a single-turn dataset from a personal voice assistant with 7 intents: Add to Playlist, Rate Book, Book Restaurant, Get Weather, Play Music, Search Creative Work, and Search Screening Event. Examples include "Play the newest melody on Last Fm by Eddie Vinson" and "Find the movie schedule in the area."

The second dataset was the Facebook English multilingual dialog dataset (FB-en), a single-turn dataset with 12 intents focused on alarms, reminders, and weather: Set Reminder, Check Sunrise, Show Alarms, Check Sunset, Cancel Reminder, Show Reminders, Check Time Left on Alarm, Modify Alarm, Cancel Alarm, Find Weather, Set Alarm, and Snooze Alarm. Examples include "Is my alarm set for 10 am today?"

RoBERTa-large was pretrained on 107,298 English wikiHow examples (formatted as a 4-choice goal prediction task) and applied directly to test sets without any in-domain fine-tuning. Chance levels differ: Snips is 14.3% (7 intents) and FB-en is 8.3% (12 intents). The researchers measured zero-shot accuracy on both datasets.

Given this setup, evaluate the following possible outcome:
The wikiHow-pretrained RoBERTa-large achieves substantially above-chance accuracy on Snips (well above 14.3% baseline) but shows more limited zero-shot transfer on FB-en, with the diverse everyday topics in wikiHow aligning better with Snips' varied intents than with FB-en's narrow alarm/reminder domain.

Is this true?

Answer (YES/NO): YES